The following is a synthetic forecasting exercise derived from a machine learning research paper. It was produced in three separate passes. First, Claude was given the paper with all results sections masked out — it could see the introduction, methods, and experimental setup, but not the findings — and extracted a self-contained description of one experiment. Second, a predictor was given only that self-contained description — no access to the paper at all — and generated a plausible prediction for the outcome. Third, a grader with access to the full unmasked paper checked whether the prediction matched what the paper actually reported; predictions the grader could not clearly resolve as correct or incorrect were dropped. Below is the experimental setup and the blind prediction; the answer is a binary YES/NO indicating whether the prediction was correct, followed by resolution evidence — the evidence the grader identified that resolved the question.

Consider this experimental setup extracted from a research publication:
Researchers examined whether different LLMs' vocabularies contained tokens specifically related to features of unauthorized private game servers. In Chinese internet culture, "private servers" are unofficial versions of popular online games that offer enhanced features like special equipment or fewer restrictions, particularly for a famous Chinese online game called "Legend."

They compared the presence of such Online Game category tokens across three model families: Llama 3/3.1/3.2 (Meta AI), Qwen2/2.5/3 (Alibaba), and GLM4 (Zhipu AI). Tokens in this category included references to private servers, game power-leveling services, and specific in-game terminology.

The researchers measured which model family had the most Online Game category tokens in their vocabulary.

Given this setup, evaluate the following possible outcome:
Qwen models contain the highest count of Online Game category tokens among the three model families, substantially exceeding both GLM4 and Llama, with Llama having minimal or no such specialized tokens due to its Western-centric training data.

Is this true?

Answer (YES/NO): YES